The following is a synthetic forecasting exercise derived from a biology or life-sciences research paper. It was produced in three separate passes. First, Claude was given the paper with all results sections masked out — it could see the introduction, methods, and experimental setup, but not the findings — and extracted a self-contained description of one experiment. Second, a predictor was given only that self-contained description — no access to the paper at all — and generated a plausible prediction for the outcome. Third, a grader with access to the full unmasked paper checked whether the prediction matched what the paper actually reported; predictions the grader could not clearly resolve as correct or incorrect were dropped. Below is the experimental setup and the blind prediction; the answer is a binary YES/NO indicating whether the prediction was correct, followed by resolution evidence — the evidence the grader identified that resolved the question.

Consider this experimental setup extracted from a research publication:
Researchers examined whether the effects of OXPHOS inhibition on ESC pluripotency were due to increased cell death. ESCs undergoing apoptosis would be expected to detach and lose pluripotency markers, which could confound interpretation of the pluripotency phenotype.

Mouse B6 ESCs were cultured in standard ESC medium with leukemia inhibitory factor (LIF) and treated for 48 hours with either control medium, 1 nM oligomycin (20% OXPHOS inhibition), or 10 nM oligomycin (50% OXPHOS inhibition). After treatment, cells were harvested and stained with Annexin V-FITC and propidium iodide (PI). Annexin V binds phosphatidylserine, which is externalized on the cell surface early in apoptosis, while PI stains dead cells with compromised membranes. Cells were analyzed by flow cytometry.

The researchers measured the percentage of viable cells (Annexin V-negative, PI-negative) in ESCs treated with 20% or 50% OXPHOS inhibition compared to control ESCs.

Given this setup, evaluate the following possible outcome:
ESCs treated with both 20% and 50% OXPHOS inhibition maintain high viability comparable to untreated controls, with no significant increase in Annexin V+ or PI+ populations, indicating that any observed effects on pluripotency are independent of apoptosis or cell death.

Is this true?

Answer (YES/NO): YES